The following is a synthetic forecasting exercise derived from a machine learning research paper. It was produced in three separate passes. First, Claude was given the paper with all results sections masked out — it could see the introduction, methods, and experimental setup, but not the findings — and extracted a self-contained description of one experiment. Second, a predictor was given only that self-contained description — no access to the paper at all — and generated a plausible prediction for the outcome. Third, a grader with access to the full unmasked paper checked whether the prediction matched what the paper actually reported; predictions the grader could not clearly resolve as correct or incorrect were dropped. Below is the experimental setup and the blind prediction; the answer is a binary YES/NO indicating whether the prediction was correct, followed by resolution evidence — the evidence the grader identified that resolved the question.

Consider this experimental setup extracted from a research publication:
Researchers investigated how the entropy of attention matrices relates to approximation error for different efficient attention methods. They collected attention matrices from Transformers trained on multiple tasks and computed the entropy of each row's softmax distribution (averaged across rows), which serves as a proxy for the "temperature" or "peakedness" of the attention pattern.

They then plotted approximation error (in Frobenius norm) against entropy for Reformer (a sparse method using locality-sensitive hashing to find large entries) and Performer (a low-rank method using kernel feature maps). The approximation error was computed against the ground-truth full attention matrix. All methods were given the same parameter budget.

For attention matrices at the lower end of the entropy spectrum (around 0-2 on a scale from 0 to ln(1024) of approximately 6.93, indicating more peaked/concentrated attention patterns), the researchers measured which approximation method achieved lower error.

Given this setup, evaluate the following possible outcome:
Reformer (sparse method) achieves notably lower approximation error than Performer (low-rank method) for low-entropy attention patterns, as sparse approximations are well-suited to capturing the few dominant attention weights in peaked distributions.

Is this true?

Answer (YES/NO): YES